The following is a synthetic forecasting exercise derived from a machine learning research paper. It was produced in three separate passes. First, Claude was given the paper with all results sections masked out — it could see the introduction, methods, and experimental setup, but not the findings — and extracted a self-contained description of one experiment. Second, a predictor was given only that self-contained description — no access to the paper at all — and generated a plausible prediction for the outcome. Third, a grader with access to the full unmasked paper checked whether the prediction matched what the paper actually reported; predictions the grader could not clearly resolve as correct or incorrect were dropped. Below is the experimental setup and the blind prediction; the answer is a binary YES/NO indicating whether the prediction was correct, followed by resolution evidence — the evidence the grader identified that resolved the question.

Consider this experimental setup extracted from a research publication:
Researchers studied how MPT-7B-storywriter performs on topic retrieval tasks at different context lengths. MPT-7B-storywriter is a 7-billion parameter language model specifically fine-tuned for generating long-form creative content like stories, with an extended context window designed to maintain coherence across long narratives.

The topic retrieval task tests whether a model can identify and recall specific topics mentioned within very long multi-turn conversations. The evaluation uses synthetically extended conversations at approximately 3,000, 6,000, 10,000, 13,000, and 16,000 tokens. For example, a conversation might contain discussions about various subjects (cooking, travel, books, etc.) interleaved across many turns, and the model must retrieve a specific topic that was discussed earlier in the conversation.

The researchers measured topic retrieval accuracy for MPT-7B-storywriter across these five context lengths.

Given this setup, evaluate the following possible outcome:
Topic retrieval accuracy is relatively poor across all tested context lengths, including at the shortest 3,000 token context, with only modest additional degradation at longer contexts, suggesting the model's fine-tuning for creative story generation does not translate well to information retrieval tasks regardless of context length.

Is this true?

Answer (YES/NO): NO